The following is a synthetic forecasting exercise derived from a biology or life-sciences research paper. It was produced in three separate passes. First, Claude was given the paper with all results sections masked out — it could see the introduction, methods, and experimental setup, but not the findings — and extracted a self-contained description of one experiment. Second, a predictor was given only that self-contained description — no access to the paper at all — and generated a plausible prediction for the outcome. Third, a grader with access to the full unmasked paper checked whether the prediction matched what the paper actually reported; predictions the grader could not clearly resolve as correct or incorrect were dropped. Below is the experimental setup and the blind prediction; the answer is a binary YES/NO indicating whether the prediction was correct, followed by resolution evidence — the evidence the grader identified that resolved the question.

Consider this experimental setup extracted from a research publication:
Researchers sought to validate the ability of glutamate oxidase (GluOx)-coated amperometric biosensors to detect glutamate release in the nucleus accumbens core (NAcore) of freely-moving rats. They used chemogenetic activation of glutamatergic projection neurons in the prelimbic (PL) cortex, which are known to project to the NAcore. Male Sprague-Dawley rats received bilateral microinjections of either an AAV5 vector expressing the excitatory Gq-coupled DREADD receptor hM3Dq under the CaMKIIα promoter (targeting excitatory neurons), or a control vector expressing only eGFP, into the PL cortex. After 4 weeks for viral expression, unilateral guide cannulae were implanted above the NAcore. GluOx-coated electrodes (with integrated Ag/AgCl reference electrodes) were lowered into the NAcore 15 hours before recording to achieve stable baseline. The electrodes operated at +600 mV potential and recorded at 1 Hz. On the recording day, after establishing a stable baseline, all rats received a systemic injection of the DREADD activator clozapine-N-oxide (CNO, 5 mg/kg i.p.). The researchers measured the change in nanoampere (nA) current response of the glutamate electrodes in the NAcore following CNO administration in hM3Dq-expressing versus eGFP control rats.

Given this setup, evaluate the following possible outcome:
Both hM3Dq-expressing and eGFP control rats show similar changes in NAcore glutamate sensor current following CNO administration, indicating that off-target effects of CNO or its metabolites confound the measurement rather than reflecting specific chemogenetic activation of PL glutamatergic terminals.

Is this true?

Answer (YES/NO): NO